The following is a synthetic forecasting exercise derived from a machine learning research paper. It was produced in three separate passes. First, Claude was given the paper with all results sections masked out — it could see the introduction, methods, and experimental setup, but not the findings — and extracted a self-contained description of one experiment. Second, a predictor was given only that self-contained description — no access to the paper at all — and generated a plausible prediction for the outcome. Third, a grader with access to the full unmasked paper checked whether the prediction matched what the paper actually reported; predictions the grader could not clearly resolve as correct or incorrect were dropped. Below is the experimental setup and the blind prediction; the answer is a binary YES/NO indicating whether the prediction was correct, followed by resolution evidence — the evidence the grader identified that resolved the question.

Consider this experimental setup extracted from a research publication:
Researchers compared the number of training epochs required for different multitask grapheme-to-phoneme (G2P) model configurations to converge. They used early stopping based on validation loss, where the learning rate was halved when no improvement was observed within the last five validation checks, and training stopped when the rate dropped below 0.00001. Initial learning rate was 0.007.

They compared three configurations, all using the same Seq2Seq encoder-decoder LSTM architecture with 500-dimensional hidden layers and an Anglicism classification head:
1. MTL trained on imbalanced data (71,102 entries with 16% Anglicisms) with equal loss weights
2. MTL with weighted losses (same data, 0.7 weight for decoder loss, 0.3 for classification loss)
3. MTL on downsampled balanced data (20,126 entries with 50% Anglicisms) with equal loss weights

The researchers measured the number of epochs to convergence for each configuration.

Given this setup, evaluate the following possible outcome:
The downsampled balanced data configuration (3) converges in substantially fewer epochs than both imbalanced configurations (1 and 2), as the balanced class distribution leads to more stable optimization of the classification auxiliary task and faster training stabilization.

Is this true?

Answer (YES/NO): NO